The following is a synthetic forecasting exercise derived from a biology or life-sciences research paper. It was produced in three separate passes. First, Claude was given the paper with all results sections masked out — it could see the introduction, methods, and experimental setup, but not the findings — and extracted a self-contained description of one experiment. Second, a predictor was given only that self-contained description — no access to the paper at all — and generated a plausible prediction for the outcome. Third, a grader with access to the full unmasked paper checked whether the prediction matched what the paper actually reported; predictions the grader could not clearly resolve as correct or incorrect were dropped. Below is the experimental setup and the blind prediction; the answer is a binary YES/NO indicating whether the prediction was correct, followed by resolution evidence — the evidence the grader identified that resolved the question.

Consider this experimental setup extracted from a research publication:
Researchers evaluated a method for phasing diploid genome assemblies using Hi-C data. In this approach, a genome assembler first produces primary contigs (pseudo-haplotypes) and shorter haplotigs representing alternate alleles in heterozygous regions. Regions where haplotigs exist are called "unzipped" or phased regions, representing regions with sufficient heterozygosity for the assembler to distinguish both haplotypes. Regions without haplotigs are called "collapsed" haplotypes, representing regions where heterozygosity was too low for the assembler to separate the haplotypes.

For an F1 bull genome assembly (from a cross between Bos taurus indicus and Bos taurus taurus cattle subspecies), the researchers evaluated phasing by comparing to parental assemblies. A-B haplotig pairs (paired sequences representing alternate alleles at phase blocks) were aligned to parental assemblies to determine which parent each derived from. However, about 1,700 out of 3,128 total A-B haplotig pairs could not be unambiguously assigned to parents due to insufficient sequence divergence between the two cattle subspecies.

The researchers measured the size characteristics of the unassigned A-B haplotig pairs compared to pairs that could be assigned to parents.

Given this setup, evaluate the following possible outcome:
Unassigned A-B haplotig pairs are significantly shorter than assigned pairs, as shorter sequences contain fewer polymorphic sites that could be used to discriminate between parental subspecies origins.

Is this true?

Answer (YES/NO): YES